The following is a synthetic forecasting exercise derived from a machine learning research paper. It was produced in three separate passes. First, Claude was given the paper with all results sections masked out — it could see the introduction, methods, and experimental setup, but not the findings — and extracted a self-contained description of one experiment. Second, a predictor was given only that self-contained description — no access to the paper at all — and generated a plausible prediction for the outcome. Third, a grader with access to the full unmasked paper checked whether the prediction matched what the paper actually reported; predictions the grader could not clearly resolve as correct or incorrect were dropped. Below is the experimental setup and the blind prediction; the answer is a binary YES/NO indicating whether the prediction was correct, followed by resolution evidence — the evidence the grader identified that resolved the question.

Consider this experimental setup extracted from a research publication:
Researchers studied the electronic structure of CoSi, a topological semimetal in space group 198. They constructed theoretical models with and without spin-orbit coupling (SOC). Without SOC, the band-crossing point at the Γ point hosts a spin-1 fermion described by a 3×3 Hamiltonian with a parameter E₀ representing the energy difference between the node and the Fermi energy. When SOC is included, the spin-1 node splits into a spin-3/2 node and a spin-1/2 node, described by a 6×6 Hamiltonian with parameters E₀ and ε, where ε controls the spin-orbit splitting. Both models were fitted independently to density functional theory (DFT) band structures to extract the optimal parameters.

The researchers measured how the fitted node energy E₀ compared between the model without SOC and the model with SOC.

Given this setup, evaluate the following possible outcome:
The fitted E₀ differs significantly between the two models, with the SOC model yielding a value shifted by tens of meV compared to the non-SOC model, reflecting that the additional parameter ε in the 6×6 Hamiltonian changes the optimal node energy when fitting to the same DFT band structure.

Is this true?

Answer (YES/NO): YES